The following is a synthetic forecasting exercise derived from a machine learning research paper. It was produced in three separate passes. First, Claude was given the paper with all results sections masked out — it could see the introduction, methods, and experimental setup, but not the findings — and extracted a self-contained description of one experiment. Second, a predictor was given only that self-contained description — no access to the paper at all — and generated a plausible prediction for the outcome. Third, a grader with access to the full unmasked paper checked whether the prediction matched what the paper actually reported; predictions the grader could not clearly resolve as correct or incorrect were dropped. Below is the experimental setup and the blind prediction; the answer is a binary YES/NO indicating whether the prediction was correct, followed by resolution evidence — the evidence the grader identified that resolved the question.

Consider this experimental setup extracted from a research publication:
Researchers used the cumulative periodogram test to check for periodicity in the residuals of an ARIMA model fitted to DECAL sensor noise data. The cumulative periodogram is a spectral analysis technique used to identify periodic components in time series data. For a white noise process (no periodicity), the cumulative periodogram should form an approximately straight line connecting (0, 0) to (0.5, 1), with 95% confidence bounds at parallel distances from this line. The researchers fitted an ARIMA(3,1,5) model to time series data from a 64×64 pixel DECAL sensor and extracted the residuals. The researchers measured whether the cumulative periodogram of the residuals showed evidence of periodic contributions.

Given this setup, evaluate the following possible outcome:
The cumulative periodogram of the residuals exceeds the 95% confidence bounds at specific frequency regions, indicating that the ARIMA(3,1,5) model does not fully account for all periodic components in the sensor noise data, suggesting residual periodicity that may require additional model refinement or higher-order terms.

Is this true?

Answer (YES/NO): NO